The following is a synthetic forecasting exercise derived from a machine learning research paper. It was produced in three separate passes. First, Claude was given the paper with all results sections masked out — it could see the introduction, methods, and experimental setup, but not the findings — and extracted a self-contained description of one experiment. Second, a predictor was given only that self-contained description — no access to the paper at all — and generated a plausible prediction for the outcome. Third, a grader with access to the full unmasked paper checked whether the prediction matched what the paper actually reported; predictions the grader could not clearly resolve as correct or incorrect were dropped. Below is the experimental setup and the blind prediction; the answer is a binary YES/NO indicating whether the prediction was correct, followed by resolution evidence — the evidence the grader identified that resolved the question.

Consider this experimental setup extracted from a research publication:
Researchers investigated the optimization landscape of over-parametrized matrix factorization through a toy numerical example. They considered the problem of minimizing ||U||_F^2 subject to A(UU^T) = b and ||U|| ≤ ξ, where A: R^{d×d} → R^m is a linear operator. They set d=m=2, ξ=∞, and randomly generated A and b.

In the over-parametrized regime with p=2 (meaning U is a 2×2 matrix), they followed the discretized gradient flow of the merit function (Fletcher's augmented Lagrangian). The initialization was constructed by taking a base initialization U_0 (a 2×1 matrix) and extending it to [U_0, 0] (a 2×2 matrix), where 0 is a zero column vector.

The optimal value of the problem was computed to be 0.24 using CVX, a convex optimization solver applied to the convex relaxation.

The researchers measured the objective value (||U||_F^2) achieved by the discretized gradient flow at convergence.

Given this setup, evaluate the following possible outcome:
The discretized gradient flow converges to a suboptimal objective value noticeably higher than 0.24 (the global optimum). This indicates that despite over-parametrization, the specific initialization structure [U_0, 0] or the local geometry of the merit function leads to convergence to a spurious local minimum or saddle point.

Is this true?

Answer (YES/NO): YES